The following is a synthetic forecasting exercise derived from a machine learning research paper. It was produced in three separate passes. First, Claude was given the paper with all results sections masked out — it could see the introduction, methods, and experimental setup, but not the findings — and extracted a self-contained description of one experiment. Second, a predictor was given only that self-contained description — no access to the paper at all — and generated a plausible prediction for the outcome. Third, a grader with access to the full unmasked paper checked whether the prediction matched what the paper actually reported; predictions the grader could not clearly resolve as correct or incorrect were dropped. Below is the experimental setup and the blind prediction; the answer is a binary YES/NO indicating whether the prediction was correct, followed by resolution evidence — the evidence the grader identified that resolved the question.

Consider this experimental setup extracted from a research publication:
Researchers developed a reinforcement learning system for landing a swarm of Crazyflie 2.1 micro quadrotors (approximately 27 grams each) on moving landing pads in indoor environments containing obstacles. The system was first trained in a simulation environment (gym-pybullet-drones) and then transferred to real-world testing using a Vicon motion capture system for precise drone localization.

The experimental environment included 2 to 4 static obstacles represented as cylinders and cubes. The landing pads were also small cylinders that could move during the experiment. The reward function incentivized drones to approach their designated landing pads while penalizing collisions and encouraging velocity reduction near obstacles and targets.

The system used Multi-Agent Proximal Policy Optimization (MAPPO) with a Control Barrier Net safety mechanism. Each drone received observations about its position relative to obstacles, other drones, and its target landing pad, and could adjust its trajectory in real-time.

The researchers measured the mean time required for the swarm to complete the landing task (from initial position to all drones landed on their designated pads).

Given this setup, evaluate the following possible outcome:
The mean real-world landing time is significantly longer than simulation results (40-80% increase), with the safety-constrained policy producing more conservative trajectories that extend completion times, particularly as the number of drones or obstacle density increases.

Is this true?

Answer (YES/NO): NO